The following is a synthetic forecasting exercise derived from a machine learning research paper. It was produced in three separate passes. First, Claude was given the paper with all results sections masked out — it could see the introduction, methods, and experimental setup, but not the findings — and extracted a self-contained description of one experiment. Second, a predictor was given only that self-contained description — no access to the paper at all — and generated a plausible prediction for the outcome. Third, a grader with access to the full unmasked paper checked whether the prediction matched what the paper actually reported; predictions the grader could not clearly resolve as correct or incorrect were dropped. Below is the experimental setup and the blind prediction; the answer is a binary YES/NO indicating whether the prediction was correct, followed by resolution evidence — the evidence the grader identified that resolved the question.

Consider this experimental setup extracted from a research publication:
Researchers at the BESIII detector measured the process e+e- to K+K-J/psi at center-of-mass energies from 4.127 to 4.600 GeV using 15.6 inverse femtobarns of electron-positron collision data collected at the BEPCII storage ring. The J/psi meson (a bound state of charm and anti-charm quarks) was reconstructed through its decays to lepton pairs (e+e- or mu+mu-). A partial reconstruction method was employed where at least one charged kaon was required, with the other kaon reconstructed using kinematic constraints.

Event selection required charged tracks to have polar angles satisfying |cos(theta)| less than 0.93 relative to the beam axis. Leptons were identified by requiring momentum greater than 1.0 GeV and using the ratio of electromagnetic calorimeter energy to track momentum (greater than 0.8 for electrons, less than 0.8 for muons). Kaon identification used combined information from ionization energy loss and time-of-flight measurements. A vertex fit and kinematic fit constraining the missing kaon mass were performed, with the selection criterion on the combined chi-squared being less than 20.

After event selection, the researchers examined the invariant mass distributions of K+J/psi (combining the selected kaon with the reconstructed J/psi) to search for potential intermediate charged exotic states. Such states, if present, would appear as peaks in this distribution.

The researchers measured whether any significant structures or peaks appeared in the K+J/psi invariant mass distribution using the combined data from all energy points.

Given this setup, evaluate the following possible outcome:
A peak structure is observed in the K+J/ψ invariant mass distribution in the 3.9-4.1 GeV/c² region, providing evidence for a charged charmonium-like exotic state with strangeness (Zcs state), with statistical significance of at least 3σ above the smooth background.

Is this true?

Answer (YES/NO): NO